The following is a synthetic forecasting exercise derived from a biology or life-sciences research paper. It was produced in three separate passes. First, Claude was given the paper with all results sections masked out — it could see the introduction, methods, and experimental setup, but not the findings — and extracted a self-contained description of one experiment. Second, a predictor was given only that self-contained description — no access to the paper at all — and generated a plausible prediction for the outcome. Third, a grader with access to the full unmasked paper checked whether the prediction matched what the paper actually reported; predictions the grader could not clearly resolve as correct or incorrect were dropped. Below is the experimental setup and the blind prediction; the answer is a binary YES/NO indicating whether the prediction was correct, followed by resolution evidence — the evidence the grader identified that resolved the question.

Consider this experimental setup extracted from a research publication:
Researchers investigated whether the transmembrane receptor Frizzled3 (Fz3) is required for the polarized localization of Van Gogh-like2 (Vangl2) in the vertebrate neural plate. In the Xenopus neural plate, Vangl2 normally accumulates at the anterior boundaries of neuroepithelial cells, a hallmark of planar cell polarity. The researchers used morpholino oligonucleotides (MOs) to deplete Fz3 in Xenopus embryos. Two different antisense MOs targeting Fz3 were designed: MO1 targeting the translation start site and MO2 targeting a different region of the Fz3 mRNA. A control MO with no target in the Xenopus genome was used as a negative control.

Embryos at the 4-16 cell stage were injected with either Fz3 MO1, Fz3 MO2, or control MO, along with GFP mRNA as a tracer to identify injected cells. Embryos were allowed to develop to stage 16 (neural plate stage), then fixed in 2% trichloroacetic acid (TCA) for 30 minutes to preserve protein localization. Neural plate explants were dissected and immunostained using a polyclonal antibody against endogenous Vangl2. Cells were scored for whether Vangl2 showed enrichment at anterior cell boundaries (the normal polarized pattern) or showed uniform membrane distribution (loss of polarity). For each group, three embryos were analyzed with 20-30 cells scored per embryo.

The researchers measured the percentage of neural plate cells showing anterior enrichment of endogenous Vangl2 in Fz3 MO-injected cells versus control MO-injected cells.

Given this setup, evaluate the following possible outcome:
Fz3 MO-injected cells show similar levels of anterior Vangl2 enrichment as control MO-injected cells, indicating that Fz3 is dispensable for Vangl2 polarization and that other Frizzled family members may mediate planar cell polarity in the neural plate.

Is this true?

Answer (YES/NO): NO